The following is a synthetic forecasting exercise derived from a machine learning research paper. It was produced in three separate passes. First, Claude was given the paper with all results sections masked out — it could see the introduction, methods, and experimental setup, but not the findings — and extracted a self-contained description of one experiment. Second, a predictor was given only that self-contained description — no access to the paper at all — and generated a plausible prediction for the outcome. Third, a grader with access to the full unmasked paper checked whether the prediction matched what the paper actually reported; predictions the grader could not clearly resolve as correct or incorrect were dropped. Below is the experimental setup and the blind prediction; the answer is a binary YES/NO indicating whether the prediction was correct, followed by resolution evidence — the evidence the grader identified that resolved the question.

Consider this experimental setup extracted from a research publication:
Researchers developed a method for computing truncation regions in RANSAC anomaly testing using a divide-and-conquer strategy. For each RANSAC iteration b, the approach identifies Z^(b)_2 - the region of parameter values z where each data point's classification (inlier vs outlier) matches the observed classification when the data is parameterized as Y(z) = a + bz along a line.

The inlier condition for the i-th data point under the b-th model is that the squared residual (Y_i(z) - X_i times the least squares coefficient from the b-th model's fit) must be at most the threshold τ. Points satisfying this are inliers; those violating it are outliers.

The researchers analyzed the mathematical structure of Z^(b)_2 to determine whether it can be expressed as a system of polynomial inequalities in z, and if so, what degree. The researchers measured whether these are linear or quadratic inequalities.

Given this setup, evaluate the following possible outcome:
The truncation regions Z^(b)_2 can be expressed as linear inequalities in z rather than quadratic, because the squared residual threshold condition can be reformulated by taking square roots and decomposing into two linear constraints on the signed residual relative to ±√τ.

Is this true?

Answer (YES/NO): NO